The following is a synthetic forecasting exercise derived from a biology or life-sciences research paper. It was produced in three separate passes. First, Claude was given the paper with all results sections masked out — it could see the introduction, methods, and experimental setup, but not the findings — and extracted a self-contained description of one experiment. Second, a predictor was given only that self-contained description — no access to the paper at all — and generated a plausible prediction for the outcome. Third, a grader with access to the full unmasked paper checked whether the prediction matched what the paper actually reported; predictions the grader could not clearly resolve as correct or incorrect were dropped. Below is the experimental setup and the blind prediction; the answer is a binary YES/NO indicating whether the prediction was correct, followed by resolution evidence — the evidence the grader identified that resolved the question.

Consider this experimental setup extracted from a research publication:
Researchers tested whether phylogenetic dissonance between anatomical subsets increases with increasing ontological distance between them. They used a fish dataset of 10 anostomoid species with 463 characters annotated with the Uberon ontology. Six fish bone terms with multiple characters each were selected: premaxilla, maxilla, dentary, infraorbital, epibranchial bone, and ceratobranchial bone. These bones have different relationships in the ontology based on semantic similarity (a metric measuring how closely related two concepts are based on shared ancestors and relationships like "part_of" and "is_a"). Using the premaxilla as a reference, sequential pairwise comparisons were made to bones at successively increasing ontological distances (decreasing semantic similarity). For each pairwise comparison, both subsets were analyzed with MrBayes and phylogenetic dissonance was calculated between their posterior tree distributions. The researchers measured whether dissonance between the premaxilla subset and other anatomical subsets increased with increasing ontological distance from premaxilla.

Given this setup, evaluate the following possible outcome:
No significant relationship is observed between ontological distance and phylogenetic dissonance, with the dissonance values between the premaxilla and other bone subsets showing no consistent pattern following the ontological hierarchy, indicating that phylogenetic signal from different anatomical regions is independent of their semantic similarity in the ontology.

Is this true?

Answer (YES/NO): NO